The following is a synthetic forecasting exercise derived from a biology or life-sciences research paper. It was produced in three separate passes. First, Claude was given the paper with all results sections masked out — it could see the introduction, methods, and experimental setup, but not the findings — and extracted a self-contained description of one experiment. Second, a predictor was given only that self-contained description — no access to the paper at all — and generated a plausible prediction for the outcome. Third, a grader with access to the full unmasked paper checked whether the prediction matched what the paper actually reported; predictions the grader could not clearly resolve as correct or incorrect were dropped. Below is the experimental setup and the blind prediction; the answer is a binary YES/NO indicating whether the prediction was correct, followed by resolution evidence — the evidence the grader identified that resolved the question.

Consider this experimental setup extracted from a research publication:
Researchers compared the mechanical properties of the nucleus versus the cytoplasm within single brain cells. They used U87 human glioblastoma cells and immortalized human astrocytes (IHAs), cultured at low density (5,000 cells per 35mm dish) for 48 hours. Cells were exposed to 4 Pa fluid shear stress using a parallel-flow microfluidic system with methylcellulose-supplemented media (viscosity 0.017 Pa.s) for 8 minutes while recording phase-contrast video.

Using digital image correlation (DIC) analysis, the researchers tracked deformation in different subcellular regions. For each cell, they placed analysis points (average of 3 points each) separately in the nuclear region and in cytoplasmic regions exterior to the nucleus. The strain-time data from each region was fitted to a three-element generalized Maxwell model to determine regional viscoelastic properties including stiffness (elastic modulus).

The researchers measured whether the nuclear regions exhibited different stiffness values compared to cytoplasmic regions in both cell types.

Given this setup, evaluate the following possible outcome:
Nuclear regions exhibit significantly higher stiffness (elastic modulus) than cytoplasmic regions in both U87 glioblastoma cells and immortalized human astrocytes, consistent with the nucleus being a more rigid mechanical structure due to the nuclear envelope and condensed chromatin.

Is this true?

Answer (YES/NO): NO